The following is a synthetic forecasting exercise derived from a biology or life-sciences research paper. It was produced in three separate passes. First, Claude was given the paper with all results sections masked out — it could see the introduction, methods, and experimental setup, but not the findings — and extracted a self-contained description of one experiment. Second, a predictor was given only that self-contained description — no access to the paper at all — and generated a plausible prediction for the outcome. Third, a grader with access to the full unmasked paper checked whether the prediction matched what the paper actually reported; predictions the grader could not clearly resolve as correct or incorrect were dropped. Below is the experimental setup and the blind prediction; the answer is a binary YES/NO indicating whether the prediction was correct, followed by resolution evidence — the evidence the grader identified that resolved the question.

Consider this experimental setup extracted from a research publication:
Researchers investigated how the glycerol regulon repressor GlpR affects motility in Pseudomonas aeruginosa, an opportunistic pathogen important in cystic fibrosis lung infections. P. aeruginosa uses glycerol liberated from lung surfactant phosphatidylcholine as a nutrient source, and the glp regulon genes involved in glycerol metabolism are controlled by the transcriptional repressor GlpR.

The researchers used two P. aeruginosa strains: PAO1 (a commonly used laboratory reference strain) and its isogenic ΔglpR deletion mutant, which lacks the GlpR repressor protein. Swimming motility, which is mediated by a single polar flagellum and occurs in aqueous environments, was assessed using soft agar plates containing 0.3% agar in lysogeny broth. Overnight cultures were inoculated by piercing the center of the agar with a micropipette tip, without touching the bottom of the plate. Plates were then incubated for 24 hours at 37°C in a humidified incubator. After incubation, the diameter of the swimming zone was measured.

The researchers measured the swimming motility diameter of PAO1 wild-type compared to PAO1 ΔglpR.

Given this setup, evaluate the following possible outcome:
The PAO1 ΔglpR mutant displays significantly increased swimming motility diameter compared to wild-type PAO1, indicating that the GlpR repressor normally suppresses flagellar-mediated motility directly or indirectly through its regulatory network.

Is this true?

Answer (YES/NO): NO